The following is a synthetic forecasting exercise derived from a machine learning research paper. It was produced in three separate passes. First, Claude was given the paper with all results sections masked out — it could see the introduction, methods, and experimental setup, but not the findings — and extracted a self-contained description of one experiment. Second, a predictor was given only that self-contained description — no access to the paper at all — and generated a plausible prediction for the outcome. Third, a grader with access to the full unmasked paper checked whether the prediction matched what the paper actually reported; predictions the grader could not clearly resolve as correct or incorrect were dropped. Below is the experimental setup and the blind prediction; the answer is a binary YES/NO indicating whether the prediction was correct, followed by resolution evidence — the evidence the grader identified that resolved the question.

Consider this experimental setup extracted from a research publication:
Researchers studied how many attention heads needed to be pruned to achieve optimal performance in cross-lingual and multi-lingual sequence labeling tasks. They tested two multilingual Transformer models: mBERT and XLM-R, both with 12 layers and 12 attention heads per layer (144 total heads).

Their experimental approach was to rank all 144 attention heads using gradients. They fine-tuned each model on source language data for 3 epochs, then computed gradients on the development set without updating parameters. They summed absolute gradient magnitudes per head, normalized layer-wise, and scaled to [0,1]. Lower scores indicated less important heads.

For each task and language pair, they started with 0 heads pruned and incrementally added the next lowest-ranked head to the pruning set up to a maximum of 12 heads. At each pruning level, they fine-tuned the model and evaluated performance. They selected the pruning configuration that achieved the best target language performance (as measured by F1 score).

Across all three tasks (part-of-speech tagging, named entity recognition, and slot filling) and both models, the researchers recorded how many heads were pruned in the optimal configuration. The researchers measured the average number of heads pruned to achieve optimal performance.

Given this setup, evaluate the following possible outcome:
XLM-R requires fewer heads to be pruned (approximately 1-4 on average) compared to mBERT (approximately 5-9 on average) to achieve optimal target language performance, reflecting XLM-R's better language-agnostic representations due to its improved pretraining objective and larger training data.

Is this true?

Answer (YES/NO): NO